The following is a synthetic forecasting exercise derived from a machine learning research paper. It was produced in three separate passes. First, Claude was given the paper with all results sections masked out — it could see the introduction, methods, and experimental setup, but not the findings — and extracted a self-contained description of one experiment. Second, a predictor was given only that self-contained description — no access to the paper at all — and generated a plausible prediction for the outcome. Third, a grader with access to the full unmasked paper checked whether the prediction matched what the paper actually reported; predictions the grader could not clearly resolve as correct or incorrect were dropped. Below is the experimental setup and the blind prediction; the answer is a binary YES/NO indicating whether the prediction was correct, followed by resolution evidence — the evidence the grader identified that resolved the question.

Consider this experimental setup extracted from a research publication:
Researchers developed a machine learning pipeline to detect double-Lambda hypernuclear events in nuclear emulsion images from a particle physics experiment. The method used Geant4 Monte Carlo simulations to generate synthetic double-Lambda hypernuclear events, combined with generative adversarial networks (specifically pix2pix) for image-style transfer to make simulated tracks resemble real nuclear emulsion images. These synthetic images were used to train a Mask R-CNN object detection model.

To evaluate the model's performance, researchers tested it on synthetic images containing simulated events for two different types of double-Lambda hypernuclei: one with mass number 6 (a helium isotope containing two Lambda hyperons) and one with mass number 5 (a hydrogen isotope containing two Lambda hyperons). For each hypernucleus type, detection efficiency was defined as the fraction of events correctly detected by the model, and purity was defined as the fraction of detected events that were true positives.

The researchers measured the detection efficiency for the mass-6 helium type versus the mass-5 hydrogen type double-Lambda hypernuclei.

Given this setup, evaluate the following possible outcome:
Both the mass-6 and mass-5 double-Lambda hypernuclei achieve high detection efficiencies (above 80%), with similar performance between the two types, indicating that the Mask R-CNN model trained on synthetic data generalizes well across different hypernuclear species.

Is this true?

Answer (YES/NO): NO